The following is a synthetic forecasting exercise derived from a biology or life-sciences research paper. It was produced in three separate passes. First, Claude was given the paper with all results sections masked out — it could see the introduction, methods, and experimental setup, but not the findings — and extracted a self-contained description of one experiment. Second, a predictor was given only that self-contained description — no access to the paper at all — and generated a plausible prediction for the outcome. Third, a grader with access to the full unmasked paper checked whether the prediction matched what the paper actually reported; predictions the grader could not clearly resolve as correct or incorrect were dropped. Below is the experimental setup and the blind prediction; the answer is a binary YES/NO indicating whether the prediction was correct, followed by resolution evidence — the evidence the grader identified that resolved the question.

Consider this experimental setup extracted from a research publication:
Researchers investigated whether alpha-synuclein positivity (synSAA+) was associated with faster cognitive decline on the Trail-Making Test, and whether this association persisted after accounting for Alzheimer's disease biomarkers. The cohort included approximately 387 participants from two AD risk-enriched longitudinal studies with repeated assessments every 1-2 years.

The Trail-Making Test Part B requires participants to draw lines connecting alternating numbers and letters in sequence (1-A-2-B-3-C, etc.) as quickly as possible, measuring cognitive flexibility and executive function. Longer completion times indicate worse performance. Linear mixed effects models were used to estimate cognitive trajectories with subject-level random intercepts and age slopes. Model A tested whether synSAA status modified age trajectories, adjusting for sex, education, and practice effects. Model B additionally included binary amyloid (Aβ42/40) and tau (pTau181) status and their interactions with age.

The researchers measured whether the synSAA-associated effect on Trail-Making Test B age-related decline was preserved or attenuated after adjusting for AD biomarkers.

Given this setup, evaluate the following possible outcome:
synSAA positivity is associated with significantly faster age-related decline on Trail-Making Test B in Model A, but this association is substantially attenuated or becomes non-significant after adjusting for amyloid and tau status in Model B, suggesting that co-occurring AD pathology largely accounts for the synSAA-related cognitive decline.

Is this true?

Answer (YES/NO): NO